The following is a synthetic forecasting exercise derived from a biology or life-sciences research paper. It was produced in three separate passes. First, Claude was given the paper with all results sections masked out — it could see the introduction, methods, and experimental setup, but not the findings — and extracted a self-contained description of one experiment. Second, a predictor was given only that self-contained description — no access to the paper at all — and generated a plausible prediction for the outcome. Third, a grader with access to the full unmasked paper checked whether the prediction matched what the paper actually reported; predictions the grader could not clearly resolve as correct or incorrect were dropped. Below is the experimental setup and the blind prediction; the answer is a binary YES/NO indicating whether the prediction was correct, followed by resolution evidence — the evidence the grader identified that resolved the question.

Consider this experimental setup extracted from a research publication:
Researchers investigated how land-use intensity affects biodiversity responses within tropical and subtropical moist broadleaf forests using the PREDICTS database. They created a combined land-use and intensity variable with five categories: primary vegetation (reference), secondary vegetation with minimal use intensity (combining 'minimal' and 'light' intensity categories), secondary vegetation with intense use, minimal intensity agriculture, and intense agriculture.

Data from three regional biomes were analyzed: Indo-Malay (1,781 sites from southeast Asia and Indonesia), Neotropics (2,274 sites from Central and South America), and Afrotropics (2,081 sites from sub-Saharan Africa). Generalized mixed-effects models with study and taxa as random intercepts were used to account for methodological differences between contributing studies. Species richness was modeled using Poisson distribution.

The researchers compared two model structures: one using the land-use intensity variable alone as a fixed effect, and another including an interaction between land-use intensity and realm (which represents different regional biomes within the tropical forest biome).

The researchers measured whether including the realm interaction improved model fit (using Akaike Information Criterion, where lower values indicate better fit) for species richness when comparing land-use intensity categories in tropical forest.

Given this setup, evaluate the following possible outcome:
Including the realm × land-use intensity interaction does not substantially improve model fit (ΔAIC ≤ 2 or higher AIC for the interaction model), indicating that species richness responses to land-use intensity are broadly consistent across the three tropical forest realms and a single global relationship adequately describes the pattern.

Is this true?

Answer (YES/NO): NO